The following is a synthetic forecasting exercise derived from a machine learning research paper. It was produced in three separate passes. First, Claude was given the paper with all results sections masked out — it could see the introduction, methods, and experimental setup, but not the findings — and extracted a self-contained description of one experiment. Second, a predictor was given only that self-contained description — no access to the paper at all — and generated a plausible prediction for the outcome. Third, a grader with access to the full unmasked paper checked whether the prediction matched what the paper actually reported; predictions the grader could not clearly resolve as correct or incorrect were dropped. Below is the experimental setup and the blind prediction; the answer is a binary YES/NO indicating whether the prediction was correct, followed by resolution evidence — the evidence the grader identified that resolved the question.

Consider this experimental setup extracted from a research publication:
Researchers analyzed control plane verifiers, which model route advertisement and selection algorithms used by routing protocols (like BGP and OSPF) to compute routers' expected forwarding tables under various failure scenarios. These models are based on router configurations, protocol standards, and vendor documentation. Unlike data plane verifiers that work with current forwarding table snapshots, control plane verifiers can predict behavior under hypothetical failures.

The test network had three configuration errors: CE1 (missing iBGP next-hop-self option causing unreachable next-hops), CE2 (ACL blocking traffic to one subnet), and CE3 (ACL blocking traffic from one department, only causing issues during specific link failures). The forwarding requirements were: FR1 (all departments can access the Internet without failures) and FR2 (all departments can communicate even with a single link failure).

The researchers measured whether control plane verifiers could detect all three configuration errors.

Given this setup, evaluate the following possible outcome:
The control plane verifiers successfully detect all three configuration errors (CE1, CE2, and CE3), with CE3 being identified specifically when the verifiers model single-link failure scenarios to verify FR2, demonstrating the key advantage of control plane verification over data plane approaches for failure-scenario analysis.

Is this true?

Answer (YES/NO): YES